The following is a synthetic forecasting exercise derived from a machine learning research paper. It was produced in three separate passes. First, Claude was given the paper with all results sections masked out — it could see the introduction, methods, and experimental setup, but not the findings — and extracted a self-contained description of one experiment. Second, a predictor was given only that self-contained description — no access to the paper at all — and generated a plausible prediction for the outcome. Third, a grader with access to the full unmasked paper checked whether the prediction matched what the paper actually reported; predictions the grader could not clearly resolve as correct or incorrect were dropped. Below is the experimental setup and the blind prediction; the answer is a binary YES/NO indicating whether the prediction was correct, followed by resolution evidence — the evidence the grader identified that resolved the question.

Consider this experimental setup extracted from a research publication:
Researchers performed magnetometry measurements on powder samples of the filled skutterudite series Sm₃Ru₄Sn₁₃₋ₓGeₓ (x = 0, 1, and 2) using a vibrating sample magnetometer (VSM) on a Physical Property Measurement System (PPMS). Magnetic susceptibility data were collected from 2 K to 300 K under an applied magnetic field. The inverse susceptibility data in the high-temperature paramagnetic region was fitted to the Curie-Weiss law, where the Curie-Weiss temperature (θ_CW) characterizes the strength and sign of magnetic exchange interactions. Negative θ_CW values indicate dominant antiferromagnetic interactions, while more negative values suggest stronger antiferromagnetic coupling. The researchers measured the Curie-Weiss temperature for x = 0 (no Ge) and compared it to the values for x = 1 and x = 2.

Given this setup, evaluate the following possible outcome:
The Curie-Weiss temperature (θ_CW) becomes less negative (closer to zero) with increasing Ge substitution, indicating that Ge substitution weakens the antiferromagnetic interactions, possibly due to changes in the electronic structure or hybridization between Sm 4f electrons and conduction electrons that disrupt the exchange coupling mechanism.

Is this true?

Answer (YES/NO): NO